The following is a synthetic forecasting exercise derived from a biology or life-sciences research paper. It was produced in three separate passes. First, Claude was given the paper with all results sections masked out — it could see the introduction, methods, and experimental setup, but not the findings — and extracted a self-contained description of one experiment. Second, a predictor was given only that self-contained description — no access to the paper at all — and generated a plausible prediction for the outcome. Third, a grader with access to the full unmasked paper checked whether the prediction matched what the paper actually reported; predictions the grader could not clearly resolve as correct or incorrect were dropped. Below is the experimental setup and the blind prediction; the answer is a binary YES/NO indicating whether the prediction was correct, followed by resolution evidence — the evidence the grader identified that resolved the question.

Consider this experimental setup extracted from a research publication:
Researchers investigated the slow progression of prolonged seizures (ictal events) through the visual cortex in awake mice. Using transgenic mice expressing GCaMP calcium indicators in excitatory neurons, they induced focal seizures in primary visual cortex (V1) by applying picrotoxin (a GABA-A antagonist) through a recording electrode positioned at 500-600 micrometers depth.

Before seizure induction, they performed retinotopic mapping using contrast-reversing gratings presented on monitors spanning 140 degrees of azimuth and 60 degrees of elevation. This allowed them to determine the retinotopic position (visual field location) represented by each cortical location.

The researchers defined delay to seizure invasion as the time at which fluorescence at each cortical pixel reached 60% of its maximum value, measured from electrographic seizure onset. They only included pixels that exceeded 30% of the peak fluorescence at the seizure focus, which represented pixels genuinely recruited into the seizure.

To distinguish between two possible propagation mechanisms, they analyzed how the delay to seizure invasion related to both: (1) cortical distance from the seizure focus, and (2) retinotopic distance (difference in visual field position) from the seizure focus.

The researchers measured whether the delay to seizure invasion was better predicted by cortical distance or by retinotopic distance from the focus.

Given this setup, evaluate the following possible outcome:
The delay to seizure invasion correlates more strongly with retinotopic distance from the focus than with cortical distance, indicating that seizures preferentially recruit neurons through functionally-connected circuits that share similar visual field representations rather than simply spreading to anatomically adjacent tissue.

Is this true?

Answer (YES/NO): NO